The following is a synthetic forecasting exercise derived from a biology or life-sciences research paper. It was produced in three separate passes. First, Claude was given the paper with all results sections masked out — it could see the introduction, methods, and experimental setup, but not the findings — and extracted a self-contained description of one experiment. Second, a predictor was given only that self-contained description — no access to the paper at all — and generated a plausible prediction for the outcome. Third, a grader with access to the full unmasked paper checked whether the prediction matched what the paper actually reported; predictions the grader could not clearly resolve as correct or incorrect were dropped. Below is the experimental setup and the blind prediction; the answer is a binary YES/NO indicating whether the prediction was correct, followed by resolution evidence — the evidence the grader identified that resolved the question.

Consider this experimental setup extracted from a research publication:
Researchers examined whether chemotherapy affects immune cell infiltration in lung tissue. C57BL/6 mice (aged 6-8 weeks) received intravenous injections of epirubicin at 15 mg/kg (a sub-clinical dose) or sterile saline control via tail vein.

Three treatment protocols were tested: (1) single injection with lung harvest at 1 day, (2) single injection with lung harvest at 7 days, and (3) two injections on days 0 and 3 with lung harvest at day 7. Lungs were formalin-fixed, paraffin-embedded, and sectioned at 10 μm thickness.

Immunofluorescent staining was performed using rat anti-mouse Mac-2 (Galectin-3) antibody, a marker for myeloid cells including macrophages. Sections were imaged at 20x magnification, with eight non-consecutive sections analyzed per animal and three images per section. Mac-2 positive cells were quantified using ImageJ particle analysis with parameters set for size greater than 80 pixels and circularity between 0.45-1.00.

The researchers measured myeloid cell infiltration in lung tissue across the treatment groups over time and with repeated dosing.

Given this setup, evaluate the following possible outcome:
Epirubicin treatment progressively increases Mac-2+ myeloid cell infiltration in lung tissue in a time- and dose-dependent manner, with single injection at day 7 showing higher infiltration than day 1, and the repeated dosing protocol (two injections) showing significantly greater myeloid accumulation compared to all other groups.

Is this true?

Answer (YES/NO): NO